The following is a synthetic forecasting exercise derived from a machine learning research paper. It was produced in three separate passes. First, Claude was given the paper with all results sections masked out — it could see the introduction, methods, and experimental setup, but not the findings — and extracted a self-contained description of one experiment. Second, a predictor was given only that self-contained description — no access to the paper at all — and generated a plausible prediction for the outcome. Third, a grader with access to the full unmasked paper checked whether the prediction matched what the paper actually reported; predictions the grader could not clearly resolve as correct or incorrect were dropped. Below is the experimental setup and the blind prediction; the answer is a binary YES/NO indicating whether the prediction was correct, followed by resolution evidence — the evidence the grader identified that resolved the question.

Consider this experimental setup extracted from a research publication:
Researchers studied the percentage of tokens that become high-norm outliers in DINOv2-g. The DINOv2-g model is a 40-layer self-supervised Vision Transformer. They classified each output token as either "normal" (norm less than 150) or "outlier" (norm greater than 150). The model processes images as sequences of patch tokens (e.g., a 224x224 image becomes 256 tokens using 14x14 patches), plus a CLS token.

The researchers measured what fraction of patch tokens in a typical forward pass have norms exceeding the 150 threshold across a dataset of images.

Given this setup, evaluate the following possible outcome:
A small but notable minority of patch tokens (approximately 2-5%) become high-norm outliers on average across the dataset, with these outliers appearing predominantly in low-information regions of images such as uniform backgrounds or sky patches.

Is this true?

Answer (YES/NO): YES